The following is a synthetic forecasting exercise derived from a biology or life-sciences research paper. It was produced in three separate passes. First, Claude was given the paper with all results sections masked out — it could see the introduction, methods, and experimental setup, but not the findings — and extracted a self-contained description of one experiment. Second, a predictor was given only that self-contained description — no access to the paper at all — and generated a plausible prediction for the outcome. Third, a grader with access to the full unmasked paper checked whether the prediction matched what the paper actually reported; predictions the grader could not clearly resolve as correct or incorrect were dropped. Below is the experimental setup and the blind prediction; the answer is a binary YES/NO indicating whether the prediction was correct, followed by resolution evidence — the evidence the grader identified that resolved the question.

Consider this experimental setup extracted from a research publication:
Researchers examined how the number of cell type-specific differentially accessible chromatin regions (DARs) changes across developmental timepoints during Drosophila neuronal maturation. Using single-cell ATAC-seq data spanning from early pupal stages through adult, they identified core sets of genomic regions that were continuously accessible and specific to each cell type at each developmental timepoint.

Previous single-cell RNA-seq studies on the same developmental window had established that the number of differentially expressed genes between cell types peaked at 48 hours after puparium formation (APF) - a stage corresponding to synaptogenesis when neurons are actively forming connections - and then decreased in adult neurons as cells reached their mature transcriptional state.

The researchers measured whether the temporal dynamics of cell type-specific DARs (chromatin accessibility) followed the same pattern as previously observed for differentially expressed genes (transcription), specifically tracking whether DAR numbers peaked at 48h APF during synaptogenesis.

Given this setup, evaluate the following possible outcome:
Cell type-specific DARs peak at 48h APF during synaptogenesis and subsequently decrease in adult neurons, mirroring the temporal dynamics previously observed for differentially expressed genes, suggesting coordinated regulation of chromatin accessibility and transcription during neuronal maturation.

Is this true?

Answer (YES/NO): YES